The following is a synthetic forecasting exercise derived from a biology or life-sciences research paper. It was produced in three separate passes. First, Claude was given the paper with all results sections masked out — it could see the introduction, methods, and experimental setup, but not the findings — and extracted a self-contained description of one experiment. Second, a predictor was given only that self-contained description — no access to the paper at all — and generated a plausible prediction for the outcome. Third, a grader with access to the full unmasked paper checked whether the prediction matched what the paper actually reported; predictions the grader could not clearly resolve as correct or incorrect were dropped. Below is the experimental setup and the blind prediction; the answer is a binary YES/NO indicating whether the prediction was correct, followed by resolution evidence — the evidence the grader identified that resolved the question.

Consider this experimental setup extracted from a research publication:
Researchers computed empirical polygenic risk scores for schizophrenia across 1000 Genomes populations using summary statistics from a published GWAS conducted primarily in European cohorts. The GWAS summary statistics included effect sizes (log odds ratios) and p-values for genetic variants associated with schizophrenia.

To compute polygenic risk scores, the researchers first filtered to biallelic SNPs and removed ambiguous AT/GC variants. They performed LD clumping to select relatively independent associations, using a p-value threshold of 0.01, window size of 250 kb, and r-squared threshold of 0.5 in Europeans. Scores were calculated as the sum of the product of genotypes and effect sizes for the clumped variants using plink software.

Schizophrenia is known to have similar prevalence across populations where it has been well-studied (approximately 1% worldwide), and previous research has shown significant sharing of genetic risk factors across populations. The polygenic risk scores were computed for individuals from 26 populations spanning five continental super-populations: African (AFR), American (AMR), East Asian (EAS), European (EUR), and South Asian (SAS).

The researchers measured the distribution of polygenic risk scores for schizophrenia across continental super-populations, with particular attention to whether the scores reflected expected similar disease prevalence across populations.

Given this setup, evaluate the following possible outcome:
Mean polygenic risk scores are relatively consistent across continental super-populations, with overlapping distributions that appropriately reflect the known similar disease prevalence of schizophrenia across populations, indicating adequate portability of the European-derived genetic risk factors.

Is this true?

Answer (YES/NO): NO